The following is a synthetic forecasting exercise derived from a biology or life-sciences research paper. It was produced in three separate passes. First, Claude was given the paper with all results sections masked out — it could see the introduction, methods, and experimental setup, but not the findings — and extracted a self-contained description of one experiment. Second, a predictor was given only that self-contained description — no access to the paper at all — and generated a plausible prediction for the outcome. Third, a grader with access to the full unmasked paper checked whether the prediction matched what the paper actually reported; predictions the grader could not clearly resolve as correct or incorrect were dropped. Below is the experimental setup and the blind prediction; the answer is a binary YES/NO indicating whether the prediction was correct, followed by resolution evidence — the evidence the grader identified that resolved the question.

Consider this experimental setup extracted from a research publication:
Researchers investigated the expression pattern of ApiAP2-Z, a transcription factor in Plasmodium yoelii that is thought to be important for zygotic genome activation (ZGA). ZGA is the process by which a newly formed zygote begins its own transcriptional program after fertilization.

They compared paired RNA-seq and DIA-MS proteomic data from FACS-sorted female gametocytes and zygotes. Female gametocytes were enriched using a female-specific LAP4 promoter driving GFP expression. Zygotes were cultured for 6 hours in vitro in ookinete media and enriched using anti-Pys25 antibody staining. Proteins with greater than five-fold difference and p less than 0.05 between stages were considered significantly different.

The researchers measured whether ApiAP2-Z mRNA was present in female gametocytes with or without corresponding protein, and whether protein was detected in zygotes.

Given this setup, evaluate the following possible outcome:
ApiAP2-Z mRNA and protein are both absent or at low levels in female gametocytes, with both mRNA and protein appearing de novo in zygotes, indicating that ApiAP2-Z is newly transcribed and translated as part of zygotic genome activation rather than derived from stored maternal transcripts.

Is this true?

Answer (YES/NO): NO